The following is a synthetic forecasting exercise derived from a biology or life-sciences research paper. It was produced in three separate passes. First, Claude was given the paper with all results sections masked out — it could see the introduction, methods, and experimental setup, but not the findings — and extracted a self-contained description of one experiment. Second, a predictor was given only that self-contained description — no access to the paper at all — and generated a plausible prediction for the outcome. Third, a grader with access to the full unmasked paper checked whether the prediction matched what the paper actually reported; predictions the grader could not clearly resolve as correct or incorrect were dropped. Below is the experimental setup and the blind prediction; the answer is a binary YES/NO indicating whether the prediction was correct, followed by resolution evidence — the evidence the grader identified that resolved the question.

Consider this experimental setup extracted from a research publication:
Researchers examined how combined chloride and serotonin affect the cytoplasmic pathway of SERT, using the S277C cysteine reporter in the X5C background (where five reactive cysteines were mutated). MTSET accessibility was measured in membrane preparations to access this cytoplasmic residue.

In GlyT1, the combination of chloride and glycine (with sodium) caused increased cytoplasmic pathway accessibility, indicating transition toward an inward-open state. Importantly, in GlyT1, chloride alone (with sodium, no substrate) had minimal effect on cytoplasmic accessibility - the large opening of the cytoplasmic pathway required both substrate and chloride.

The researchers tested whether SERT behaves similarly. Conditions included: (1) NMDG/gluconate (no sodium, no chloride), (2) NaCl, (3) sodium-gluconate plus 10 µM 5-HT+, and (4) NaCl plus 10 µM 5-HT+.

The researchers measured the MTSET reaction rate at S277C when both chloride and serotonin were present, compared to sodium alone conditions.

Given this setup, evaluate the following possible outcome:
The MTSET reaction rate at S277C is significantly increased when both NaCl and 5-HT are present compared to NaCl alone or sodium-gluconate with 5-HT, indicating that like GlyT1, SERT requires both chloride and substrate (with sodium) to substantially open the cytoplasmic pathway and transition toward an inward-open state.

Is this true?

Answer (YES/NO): YES